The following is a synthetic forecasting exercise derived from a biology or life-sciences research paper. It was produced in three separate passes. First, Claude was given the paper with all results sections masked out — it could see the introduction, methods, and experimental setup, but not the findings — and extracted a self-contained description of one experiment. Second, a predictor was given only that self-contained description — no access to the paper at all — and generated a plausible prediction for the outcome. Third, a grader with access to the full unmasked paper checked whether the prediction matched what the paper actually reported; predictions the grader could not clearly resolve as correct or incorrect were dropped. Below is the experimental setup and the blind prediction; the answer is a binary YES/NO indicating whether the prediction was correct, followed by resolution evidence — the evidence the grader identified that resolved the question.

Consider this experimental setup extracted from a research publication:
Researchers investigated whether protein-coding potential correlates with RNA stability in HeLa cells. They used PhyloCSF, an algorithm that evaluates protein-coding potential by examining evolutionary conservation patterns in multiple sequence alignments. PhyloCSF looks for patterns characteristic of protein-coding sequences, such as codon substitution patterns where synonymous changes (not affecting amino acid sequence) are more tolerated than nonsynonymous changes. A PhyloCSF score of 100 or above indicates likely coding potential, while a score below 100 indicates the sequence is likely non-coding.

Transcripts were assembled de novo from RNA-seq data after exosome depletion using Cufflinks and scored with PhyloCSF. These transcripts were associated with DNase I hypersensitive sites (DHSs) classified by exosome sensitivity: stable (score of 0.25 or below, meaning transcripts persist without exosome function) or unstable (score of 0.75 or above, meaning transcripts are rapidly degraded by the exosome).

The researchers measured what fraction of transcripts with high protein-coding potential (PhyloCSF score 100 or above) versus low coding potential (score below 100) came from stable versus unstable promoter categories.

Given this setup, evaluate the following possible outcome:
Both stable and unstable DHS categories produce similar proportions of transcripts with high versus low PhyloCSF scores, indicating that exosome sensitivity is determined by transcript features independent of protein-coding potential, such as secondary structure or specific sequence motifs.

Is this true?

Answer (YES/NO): NO